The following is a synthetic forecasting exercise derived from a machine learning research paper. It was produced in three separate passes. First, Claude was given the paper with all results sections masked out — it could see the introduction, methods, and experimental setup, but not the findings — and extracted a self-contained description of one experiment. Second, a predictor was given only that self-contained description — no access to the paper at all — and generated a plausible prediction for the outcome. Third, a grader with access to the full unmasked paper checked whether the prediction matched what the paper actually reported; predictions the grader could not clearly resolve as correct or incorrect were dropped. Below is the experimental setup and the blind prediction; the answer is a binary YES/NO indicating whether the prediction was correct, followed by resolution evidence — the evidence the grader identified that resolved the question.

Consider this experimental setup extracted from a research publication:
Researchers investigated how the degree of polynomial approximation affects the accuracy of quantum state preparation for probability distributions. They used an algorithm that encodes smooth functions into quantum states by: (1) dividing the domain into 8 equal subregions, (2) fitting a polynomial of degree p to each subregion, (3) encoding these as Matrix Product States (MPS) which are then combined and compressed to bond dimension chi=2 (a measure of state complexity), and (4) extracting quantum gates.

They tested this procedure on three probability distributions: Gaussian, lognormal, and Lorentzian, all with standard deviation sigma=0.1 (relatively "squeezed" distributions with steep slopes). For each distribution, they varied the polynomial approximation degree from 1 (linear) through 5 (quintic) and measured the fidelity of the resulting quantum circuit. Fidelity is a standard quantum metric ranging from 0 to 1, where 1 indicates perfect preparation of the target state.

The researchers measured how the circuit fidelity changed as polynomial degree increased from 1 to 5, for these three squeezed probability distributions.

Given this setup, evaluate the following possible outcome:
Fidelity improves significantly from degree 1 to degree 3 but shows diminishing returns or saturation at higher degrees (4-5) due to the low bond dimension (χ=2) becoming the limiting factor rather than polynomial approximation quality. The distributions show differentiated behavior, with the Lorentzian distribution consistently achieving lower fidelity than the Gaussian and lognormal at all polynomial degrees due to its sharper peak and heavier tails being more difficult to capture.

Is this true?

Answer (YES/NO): NO